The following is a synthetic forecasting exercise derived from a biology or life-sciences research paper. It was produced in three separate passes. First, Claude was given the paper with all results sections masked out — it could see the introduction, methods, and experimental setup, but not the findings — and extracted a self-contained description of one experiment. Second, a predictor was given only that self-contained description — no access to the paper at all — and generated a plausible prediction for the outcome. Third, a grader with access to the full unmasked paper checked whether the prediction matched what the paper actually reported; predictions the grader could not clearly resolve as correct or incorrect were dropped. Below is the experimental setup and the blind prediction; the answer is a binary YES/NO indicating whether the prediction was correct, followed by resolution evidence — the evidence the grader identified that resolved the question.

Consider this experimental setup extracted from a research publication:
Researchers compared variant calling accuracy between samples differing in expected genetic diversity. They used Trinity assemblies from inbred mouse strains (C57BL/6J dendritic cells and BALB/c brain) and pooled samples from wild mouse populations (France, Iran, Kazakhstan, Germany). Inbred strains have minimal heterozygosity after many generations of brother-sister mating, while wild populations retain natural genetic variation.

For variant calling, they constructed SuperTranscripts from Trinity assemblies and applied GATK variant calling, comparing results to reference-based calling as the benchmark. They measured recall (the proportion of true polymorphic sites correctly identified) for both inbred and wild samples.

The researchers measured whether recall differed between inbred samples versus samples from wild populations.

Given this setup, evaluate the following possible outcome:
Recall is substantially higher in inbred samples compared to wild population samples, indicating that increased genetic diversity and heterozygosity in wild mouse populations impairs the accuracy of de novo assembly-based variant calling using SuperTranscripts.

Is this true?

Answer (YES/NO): NO